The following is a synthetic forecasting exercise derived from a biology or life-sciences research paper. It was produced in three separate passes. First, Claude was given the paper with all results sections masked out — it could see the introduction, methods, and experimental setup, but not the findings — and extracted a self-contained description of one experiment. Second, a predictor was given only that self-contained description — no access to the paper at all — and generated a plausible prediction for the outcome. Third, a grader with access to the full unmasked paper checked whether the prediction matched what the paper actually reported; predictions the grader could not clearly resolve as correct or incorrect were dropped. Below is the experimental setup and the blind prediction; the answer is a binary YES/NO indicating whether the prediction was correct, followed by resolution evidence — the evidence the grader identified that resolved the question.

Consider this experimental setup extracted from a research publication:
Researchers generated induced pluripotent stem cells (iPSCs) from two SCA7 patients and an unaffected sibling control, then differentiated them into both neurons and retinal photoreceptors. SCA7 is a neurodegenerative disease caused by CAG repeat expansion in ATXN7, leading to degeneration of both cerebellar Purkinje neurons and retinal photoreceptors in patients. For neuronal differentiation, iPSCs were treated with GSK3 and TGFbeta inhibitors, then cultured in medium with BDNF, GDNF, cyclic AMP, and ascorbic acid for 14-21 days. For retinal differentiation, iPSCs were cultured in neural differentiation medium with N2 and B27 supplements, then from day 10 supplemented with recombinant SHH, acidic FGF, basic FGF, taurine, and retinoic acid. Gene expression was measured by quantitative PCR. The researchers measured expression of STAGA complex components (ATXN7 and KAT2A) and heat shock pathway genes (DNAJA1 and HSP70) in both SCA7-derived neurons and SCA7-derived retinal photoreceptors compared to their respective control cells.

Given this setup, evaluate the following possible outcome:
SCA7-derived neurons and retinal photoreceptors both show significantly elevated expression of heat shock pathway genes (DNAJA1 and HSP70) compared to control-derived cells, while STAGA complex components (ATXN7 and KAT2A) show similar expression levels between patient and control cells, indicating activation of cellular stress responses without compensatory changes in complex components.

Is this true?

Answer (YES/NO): NO